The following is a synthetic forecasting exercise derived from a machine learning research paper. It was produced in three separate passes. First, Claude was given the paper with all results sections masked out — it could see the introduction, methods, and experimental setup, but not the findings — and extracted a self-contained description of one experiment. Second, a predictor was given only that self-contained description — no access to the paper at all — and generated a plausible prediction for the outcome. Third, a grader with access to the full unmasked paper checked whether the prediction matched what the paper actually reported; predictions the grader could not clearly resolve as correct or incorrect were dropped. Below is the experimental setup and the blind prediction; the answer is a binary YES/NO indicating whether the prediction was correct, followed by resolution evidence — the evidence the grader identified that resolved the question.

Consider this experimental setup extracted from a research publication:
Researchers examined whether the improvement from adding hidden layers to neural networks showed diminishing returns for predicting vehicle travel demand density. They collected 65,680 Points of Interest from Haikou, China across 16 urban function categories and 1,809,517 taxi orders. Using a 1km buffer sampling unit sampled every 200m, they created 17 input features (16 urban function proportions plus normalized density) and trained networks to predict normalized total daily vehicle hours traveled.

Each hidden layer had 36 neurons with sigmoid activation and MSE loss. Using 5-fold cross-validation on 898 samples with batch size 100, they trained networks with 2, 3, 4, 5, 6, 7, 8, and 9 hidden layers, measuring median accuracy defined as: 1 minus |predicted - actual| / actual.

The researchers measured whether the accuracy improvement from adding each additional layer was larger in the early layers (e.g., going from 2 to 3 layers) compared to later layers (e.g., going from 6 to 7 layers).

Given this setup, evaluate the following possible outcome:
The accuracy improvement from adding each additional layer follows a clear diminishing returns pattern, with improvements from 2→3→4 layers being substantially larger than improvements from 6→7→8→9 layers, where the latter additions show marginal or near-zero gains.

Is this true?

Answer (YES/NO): NO